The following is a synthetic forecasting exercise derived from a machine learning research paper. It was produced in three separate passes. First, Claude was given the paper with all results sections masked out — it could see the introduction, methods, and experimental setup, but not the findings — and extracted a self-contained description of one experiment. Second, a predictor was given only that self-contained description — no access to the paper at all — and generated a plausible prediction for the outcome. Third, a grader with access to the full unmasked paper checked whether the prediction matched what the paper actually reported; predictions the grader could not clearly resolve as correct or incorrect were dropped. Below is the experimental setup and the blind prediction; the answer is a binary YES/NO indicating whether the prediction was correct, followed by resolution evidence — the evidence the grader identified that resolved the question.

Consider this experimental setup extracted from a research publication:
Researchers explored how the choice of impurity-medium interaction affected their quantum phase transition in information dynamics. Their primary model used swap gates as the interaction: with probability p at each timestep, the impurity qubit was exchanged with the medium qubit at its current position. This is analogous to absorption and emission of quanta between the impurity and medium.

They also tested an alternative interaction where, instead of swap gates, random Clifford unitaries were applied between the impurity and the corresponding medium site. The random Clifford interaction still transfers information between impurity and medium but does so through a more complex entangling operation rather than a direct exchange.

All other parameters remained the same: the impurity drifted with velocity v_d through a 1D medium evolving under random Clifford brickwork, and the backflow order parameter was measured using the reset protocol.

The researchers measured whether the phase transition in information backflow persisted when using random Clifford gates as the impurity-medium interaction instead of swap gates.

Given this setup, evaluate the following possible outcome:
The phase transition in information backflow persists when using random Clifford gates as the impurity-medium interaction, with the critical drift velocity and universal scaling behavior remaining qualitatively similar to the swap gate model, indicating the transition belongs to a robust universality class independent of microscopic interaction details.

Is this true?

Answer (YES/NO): YES